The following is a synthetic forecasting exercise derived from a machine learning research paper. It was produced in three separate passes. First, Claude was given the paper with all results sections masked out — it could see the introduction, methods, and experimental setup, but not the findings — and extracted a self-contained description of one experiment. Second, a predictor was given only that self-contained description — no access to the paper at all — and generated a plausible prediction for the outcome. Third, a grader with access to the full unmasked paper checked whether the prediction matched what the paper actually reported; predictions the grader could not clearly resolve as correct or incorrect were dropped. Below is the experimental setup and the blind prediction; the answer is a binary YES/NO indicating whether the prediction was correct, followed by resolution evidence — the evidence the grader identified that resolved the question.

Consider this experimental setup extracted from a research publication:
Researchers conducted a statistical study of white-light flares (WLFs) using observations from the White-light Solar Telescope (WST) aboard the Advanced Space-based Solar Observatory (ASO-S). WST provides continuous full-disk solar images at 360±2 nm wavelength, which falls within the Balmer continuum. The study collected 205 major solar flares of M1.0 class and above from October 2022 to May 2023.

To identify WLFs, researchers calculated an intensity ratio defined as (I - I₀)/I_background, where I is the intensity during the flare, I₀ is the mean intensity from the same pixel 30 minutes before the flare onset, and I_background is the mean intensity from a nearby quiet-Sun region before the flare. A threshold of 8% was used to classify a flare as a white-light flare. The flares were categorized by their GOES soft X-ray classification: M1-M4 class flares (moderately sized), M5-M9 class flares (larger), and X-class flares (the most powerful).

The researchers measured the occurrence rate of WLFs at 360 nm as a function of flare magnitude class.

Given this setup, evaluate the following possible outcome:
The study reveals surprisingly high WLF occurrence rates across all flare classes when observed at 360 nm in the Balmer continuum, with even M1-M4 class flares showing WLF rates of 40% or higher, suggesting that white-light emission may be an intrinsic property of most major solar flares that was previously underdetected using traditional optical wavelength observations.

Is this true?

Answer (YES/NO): NO